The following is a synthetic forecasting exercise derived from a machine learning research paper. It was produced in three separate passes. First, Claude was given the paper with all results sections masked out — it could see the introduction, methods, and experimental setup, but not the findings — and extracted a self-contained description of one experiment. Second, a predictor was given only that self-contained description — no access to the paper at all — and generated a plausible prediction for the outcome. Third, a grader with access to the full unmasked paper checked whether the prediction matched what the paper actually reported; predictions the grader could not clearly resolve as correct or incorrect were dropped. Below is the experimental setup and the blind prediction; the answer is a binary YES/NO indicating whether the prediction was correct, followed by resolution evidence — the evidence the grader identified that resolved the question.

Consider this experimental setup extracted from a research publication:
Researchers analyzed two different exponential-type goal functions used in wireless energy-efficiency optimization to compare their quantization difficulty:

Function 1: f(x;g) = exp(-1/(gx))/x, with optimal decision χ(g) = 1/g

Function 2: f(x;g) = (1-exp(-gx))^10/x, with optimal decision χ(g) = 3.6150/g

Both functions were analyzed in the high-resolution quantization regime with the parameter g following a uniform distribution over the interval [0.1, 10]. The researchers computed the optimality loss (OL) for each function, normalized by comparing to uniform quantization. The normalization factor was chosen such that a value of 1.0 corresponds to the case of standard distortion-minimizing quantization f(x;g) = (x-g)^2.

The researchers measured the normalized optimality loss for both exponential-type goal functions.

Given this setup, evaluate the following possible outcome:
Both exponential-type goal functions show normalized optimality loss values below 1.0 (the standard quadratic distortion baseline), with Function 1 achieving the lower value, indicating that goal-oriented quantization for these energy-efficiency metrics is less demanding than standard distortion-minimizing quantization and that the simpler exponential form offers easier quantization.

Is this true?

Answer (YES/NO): NO